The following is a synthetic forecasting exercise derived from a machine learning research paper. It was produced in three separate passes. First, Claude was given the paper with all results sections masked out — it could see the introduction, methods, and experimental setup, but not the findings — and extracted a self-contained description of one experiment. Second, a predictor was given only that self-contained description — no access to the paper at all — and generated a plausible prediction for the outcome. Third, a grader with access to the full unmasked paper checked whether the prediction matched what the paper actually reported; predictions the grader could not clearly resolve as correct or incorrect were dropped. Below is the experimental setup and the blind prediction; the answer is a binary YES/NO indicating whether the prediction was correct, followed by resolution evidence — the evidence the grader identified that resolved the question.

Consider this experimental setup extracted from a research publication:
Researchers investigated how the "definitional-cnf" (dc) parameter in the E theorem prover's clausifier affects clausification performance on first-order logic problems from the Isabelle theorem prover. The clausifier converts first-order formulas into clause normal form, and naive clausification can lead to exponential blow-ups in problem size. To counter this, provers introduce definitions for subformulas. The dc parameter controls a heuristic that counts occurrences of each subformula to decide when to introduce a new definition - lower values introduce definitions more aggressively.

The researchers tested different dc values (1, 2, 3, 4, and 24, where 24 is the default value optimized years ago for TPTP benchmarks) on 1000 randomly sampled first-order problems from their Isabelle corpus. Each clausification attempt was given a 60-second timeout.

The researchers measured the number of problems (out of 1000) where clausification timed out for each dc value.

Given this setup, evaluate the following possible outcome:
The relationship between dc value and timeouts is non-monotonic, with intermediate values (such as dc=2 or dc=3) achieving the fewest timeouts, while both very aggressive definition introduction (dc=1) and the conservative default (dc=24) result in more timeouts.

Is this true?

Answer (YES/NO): NO